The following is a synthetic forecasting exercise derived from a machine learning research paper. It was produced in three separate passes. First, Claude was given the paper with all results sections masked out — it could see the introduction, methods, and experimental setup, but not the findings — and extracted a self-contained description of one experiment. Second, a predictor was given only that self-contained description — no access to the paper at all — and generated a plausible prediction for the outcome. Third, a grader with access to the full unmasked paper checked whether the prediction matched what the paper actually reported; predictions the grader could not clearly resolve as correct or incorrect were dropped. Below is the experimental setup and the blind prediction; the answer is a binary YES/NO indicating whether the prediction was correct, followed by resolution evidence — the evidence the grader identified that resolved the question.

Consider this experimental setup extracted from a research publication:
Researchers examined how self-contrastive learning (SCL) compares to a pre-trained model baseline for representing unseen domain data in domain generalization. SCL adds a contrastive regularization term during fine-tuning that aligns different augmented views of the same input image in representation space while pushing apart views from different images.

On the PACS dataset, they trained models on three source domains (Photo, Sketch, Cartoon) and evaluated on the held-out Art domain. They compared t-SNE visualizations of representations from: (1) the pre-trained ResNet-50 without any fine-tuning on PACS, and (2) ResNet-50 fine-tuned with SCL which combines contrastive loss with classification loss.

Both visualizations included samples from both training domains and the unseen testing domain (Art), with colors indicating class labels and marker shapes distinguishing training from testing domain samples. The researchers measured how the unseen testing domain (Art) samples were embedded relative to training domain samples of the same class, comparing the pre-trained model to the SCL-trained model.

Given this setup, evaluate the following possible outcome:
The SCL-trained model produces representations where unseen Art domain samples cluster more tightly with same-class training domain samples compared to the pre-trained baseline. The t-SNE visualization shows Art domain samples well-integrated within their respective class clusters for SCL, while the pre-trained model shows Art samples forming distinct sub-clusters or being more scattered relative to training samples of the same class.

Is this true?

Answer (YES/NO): NO